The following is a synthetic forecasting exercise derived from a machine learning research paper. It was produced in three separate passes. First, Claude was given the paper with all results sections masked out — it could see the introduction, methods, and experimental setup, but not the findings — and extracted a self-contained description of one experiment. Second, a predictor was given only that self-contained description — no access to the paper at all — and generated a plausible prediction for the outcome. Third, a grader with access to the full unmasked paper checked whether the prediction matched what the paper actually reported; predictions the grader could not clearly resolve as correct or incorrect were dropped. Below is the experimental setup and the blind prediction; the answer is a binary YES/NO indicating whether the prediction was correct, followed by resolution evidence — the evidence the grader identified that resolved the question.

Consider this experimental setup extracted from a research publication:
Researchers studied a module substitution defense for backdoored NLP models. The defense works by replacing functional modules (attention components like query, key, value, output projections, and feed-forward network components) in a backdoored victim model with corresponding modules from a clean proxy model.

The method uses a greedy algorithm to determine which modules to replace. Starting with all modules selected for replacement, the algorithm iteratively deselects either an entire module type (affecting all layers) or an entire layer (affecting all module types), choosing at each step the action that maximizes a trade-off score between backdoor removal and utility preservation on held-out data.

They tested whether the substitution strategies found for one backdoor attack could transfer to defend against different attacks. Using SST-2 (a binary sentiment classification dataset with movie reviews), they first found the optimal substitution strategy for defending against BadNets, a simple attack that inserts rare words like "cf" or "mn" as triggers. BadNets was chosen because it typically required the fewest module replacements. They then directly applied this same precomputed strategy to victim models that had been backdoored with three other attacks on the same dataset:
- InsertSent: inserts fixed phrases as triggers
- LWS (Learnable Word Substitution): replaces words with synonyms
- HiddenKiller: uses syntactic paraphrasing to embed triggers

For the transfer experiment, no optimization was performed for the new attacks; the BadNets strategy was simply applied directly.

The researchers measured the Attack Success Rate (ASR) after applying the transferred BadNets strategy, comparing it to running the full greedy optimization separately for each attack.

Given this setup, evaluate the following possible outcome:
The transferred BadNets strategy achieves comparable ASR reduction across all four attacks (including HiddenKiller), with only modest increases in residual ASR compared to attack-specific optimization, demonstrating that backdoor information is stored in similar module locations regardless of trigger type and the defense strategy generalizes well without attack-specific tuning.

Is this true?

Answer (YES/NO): YES